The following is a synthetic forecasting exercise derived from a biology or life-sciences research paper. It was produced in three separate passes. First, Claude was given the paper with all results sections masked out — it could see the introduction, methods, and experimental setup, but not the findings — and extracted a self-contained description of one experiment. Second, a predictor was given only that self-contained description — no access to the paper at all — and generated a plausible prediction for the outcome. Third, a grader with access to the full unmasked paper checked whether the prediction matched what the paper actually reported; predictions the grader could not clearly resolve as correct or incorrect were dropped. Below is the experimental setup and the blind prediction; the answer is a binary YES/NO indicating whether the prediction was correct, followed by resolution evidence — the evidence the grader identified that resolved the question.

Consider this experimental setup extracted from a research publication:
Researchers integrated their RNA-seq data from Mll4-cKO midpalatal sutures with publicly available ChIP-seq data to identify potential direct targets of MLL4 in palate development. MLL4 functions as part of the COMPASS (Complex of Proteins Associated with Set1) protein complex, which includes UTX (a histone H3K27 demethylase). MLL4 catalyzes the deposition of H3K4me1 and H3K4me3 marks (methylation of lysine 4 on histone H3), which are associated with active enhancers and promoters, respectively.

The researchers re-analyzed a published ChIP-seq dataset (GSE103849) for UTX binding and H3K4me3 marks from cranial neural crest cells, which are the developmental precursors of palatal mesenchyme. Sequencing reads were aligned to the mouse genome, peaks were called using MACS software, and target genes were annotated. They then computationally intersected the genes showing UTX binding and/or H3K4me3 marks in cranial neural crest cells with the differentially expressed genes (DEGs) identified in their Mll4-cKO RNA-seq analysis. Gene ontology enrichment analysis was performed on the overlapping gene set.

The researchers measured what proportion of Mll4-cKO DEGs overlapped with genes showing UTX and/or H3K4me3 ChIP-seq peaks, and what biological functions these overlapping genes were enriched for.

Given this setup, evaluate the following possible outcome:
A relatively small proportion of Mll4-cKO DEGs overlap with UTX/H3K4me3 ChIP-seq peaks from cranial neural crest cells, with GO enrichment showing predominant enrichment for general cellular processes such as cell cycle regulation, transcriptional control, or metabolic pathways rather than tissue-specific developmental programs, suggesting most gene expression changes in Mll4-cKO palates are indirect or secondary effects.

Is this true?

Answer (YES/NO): NO